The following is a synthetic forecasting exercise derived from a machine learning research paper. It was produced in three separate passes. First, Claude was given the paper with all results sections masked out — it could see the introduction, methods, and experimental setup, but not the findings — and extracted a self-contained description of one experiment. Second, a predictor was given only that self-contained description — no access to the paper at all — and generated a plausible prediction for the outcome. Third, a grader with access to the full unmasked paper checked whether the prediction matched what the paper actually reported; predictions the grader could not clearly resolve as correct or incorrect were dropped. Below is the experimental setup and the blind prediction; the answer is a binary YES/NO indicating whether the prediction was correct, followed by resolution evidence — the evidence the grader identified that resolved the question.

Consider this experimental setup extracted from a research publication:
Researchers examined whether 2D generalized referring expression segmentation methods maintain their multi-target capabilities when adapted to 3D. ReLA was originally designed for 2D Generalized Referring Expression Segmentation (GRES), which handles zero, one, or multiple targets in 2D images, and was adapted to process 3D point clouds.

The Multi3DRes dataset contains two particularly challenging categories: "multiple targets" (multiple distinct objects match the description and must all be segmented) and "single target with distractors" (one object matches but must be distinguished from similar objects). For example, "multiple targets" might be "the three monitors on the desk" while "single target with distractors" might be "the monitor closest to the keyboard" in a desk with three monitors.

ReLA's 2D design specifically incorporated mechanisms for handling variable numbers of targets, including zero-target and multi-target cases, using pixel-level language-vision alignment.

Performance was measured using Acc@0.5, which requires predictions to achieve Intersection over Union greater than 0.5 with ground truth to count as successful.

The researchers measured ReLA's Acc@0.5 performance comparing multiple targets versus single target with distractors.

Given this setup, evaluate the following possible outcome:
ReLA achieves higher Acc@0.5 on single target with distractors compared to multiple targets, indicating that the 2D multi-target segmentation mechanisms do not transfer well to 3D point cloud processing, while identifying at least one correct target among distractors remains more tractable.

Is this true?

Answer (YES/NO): NO